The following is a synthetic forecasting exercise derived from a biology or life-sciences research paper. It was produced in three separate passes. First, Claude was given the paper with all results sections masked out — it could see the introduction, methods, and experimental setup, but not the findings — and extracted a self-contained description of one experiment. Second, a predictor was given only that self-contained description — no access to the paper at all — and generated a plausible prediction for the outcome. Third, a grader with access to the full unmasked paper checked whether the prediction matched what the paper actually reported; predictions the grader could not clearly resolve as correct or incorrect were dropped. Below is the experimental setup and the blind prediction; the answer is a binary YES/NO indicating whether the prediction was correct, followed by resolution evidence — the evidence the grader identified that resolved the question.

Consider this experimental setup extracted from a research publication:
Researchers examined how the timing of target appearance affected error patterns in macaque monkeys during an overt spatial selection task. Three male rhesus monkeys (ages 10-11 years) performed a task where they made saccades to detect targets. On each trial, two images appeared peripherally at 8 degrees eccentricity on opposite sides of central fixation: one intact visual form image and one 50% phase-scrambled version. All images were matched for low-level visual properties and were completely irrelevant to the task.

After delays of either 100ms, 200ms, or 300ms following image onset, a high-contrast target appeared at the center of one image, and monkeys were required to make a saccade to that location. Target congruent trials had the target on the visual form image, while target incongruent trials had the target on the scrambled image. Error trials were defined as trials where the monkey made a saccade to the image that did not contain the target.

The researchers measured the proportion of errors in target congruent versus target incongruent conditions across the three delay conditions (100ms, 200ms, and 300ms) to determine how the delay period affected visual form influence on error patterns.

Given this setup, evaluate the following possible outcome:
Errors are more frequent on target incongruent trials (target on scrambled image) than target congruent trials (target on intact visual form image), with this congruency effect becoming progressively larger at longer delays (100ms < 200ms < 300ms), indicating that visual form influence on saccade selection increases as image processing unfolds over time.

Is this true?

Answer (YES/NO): NO